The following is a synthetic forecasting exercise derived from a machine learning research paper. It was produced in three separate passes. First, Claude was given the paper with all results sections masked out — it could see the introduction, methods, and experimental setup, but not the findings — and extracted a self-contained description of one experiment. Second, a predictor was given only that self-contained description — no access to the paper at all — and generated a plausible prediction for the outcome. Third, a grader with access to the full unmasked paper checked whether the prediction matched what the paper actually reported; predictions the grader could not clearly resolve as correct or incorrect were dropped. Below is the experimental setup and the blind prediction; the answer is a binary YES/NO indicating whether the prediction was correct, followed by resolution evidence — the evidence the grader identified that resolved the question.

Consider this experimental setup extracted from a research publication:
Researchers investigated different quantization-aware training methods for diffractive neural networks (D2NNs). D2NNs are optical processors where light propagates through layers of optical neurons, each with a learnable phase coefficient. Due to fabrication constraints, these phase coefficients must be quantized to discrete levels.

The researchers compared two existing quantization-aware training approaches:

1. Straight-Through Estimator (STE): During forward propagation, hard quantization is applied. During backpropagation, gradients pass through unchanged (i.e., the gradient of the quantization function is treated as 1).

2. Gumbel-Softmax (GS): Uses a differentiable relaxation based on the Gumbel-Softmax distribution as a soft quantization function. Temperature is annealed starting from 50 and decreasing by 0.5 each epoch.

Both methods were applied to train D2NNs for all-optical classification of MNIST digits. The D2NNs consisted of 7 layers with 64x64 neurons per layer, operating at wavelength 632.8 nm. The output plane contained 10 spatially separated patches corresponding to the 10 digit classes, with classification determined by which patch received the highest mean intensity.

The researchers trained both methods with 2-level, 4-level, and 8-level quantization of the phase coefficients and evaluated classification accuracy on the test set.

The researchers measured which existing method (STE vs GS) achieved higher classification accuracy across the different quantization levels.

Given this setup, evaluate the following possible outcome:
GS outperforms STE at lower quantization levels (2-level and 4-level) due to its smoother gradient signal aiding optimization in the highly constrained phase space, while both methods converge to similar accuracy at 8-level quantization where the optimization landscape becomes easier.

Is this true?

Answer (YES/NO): NO